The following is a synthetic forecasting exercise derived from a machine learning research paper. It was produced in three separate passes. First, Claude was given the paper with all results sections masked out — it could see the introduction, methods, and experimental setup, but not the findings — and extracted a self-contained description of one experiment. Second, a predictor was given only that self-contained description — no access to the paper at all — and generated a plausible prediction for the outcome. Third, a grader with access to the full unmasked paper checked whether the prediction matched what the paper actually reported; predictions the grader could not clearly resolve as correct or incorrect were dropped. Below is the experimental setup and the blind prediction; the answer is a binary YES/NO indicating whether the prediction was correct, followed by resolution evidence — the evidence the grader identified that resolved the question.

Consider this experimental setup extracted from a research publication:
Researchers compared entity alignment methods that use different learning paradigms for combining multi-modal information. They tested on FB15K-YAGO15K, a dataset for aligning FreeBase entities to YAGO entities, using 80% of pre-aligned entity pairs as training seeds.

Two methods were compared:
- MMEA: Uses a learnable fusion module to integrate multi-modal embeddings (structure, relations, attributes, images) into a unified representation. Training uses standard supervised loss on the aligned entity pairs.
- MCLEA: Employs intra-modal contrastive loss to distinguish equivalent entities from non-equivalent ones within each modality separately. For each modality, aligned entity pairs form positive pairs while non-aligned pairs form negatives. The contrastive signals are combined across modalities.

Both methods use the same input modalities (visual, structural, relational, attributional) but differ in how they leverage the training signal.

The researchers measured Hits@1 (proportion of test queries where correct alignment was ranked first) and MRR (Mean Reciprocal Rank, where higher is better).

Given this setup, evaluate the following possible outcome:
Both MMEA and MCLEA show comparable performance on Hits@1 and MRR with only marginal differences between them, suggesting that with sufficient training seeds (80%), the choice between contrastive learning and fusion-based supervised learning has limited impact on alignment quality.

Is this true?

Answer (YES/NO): NO